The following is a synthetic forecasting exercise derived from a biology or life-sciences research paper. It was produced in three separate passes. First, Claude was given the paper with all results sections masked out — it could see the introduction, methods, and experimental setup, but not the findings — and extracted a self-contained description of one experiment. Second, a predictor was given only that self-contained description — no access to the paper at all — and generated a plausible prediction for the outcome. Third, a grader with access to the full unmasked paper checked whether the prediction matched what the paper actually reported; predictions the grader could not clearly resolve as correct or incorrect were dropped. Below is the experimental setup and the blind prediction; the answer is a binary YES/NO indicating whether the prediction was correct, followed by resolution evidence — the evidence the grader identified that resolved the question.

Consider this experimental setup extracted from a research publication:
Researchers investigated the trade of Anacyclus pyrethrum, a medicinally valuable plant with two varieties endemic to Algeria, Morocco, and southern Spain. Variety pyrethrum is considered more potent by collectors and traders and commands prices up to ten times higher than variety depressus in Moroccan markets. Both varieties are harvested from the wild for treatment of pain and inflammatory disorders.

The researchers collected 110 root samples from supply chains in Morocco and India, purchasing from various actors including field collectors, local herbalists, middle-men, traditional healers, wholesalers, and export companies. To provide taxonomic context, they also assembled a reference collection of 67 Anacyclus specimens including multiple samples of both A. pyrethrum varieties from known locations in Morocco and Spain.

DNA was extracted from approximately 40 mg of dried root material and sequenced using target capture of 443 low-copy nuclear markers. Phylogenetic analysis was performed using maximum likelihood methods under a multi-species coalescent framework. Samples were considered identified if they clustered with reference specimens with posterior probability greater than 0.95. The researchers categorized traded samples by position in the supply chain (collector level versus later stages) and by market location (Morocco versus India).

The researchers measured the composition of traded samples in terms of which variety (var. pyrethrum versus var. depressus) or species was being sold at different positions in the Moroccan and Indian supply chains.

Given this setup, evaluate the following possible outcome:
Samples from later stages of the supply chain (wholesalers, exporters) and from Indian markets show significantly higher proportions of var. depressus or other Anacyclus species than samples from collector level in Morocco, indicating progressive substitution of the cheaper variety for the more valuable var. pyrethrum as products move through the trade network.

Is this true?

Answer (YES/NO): NO